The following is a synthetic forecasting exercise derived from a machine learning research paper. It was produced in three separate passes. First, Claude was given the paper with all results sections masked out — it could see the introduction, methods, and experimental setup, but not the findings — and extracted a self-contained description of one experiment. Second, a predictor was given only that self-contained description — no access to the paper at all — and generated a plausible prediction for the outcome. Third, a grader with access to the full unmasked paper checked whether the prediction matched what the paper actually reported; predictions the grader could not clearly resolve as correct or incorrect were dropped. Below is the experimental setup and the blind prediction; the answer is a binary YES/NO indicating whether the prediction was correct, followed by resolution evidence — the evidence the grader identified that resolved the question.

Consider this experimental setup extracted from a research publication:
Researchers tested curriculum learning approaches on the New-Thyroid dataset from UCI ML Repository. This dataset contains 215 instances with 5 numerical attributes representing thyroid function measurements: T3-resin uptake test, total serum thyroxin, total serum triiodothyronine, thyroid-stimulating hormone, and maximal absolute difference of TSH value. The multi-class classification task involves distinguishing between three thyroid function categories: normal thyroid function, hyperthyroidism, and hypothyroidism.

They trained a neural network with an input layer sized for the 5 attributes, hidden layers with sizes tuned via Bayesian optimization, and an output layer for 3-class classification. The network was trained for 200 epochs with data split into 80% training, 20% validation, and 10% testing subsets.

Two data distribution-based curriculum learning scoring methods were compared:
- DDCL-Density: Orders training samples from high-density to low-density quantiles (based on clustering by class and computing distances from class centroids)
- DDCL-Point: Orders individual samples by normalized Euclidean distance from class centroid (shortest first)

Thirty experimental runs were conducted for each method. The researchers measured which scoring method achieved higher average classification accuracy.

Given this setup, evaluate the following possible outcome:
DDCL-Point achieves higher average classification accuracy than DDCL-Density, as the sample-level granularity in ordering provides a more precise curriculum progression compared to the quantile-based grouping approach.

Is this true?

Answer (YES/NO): NO